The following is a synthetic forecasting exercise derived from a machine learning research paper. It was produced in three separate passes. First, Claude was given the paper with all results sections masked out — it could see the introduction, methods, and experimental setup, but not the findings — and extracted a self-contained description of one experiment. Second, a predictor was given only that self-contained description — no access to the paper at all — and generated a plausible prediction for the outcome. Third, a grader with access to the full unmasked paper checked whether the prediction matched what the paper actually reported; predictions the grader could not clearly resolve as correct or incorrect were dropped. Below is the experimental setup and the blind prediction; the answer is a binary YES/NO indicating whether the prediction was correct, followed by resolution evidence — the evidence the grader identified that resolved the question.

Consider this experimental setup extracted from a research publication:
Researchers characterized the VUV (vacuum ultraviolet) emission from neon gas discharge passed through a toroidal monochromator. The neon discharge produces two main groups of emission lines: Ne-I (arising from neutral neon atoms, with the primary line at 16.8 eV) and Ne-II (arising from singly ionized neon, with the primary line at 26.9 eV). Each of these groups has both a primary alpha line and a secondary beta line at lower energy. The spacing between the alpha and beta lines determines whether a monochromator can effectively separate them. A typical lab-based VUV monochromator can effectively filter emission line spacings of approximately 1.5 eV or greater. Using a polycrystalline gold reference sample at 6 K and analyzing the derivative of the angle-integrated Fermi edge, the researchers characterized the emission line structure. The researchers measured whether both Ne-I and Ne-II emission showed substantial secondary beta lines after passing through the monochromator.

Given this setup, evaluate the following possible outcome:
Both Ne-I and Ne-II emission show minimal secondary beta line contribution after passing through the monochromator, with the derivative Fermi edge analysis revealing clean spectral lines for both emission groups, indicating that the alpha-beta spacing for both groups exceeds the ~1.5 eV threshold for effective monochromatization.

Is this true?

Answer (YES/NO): NO